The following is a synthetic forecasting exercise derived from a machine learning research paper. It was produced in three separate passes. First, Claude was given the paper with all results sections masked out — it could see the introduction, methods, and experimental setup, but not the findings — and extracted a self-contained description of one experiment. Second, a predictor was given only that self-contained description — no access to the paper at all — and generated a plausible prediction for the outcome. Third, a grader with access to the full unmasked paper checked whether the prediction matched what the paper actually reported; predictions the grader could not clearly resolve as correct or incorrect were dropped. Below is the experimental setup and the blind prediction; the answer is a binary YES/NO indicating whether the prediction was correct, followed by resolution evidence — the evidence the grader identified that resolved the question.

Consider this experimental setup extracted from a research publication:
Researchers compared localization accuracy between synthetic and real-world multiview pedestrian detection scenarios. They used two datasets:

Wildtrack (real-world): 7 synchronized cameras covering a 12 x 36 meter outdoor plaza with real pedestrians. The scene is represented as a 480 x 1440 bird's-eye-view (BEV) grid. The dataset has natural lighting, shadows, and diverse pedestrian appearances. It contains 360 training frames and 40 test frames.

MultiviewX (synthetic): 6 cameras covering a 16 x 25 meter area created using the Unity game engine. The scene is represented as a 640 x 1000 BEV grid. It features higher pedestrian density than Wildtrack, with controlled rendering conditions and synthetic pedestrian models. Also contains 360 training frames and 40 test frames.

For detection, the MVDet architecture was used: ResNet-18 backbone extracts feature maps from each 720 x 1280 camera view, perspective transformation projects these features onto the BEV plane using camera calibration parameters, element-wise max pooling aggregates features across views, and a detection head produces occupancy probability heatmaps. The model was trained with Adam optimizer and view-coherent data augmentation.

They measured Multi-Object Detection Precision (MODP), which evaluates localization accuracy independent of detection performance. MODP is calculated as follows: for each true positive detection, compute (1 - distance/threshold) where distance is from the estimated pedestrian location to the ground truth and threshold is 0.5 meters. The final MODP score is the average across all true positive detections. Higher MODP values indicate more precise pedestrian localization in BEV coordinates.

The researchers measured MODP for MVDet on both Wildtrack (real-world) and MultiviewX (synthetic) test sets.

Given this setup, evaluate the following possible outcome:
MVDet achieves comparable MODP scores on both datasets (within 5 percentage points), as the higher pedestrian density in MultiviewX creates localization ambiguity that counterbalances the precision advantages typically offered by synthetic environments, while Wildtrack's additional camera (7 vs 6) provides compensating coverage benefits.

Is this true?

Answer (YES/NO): NO